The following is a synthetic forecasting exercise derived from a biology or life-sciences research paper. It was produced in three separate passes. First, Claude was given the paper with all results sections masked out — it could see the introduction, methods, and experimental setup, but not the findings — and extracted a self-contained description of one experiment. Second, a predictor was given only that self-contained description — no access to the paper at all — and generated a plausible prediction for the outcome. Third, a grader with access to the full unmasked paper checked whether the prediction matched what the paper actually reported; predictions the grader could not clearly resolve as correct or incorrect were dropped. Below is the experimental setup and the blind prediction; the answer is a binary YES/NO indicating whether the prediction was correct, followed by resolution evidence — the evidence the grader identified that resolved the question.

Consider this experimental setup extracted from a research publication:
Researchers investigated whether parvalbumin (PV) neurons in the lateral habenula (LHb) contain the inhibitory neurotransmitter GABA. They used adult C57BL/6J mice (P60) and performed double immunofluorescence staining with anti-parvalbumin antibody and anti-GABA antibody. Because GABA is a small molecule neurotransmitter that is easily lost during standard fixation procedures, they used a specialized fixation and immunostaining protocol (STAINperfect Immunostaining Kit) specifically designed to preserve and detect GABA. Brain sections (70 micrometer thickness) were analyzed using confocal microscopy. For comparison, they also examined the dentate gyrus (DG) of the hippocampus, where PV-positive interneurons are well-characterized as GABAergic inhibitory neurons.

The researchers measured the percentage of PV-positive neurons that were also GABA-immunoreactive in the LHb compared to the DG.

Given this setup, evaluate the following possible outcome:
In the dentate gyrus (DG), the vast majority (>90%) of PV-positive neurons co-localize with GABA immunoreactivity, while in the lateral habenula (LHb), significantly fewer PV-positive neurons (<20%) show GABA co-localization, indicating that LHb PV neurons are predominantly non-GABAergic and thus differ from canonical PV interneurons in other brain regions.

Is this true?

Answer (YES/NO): NO